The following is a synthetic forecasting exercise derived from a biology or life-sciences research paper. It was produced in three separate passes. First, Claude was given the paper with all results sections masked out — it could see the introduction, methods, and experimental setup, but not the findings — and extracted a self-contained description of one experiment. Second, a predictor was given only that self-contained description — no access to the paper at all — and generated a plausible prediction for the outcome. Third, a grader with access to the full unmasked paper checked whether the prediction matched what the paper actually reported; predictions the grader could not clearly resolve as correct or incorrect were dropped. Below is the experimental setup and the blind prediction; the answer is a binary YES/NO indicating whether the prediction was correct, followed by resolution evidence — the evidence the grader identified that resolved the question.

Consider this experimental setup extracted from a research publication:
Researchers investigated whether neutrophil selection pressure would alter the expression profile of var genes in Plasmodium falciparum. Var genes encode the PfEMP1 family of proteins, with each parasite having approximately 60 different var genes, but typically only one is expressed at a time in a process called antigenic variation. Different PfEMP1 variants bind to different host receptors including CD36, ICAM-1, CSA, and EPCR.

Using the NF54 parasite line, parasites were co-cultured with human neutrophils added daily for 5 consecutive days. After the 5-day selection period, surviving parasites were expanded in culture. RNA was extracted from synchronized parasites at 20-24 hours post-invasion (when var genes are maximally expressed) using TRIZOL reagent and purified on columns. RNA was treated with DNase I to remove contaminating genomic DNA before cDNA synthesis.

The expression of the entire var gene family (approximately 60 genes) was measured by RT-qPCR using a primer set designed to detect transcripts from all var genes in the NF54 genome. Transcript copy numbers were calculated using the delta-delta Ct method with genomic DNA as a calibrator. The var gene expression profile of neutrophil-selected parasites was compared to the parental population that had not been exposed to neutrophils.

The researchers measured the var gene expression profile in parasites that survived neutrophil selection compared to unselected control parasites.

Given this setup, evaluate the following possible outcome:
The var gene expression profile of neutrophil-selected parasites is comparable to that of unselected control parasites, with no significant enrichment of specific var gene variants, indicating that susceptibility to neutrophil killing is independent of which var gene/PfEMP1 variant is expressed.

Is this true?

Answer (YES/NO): NO